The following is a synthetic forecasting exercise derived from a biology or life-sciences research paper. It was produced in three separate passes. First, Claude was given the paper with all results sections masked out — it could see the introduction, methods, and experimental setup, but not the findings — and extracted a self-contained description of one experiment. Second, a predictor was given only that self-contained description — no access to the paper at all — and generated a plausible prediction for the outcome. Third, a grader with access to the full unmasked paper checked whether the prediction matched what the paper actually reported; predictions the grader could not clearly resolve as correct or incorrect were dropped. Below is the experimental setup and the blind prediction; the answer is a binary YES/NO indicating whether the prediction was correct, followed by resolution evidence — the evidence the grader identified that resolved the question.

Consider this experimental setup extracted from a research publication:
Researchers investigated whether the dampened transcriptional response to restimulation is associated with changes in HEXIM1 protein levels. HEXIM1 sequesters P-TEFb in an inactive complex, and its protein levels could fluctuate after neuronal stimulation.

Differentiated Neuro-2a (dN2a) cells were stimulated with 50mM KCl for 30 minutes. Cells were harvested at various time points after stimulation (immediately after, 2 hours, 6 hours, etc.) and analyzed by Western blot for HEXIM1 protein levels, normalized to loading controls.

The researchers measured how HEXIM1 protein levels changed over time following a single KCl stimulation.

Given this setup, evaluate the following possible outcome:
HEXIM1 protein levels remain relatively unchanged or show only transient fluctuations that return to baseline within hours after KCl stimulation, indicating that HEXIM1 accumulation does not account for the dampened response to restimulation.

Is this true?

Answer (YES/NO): NO